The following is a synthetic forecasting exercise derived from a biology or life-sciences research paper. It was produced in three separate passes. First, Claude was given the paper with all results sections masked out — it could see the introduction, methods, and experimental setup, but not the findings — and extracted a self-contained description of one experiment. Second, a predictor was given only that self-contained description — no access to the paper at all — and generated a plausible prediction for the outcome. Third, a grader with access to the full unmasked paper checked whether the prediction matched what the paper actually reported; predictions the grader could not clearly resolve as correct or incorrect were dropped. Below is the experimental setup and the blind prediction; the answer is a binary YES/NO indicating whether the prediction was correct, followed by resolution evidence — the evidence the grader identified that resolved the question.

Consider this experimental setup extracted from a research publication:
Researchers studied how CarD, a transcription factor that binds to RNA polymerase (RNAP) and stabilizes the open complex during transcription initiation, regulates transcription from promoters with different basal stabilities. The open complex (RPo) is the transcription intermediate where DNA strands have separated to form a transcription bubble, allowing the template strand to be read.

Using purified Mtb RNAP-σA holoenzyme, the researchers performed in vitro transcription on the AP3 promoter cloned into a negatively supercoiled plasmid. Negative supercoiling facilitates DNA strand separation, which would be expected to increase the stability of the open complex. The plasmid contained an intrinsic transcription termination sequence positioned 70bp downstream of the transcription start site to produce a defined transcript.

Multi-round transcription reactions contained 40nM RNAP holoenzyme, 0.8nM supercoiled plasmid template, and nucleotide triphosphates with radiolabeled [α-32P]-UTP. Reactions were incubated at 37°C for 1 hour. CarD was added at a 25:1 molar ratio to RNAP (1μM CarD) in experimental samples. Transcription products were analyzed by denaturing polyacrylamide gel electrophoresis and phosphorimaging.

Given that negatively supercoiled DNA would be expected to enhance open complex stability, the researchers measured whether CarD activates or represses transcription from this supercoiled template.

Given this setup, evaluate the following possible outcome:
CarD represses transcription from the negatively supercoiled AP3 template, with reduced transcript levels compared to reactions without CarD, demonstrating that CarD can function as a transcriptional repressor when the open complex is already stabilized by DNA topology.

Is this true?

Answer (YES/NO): YES